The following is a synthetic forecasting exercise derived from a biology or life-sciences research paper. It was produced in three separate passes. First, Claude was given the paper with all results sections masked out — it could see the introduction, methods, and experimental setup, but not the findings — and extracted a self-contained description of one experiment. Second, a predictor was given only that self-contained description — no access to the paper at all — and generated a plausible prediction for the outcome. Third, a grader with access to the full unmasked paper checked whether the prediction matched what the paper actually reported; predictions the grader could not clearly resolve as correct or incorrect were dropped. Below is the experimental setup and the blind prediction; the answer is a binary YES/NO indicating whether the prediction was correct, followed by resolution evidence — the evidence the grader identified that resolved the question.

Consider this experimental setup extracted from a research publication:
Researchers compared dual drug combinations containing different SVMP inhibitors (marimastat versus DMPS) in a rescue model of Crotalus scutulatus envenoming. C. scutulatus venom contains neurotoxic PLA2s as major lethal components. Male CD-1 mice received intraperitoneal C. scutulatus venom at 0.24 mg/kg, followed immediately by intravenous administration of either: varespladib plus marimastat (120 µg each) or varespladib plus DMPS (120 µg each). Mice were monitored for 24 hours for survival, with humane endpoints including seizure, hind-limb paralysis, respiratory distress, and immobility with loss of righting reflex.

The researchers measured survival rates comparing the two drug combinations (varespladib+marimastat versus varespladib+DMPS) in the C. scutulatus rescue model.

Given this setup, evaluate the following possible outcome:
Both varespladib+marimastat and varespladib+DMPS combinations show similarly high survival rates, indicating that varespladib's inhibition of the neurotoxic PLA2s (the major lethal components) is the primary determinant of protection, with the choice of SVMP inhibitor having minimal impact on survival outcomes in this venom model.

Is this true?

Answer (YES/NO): NO